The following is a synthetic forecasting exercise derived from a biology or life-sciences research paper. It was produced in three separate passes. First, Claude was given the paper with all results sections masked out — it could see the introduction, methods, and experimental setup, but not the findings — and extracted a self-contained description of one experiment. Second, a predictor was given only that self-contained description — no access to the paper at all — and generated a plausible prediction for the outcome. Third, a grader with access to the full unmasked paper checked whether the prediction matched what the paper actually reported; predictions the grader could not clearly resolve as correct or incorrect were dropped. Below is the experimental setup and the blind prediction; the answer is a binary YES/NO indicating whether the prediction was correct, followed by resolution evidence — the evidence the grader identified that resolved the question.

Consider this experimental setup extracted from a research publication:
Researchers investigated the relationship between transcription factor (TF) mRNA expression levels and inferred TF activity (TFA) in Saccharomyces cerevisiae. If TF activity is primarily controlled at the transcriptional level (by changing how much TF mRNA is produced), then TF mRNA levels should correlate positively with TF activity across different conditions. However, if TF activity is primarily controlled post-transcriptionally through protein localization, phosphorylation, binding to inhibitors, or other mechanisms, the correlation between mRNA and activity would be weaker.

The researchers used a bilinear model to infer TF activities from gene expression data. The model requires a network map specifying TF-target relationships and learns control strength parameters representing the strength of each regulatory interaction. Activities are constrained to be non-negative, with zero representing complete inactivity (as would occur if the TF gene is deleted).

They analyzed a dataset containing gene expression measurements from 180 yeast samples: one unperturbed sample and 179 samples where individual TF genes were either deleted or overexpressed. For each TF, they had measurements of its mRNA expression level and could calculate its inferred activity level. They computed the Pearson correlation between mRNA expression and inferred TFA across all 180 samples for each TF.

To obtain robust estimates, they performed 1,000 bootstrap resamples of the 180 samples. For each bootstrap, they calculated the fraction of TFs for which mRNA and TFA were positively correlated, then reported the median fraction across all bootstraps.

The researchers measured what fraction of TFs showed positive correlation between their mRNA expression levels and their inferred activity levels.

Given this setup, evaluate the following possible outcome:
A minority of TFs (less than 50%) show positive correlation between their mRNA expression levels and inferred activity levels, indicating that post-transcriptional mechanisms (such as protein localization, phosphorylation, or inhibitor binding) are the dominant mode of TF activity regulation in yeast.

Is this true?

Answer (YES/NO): NO